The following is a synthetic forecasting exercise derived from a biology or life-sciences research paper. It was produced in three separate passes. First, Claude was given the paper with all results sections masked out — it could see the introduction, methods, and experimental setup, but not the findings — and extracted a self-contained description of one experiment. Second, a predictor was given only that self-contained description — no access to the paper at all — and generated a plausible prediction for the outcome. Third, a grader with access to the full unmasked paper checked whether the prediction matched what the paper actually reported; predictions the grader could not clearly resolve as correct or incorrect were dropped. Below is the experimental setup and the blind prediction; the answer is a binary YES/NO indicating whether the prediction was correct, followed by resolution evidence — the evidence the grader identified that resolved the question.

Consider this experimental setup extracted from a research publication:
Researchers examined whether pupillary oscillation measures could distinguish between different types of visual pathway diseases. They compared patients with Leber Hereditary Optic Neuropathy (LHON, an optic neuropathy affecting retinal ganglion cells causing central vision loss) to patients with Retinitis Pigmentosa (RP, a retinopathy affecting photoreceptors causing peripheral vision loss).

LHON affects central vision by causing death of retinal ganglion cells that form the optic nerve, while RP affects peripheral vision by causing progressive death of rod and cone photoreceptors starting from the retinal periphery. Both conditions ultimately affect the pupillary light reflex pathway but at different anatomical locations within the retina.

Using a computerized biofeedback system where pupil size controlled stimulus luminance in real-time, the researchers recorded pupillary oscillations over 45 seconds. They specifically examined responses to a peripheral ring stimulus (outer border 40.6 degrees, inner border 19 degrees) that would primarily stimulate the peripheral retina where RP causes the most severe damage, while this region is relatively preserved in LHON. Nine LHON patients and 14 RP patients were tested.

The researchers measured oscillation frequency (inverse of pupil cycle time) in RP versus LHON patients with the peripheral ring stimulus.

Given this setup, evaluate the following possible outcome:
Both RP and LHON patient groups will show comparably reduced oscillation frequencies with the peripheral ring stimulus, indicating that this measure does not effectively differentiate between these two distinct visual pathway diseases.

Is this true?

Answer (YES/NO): NO